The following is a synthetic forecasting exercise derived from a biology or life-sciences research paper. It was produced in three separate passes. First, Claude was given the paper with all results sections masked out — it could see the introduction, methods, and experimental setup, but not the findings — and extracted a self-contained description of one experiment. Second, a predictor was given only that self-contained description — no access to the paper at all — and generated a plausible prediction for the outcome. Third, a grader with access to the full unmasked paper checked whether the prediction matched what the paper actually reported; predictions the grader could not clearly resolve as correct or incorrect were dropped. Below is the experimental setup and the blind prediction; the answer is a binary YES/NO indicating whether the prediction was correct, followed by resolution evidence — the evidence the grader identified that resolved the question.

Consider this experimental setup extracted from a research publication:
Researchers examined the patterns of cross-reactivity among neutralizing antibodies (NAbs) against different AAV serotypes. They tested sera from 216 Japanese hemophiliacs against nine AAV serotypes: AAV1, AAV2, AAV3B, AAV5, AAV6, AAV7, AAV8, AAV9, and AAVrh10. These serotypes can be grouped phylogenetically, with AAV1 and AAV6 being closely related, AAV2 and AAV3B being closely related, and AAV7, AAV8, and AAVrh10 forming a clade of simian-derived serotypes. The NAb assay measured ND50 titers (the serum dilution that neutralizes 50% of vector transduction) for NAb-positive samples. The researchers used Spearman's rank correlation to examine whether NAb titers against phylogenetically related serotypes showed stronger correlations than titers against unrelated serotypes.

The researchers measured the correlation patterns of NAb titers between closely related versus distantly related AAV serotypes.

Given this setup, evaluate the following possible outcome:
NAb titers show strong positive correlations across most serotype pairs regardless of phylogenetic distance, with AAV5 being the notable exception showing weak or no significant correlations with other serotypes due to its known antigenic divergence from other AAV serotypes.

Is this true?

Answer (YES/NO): NO